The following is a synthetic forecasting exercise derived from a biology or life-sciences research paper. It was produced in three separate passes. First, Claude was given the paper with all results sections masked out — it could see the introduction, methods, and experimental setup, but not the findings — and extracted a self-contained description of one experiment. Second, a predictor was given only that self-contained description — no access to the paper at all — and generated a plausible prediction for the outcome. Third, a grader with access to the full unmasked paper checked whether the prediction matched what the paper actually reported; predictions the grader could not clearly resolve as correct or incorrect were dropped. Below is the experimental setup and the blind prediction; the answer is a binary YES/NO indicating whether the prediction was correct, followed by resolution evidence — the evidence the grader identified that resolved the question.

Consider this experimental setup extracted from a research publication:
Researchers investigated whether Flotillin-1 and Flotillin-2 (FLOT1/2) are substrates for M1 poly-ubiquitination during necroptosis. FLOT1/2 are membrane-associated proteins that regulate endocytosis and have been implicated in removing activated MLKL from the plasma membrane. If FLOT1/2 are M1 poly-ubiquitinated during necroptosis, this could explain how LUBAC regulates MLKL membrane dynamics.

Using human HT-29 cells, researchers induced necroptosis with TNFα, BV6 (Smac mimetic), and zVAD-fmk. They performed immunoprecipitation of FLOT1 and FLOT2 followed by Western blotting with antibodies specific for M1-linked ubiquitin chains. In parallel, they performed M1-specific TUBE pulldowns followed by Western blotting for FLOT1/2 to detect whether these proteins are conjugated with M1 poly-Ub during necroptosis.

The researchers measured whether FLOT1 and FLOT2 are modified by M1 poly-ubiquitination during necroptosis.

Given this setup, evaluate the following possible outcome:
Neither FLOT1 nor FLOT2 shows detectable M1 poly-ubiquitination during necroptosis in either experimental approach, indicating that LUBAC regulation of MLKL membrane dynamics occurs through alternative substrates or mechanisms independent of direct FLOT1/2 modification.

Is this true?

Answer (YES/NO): NO